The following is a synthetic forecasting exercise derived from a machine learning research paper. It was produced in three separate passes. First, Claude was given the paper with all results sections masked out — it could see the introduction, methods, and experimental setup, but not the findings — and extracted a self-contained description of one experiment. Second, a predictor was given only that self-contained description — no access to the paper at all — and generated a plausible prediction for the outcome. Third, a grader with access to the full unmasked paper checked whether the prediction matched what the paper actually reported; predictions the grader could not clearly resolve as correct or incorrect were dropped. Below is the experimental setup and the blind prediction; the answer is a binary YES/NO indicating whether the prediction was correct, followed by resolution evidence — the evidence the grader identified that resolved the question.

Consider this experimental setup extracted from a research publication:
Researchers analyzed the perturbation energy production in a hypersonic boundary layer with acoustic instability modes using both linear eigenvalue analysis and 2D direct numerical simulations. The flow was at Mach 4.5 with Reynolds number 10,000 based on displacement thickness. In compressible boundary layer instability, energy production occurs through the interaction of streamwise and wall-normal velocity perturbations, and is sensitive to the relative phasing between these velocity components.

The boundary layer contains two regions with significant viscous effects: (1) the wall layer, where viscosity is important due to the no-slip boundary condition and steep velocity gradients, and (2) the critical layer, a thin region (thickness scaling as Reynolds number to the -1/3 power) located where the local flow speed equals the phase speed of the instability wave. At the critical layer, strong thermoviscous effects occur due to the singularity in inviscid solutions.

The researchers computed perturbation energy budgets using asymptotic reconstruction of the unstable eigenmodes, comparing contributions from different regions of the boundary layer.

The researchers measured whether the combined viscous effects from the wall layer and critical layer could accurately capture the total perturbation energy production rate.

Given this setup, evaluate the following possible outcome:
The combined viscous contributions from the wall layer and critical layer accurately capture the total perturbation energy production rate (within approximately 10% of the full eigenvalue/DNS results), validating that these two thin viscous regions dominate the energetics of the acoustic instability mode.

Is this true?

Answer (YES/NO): YES